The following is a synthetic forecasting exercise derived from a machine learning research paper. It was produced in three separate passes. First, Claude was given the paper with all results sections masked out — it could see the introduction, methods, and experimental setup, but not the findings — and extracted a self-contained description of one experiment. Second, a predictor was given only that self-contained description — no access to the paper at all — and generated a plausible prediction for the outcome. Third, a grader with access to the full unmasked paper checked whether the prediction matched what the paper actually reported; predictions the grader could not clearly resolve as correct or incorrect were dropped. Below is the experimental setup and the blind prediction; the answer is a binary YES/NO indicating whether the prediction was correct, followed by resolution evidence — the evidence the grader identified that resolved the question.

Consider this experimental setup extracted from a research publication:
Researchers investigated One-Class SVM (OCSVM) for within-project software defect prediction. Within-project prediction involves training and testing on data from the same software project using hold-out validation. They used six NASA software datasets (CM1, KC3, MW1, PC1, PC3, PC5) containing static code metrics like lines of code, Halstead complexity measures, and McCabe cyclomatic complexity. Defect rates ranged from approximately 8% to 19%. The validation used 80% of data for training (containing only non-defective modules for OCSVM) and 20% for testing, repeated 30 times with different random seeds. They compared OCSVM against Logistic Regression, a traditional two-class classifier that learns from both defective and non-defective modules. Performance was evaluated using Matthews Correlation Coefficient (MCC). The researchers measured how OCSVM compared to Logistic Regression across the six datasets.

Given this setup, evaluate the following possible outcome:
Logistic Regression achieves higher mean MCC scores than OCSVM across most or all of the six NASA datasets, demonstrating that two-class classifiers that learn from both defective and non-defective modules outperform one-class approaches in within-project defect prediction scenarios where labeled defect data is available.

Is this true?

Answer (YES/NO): YES